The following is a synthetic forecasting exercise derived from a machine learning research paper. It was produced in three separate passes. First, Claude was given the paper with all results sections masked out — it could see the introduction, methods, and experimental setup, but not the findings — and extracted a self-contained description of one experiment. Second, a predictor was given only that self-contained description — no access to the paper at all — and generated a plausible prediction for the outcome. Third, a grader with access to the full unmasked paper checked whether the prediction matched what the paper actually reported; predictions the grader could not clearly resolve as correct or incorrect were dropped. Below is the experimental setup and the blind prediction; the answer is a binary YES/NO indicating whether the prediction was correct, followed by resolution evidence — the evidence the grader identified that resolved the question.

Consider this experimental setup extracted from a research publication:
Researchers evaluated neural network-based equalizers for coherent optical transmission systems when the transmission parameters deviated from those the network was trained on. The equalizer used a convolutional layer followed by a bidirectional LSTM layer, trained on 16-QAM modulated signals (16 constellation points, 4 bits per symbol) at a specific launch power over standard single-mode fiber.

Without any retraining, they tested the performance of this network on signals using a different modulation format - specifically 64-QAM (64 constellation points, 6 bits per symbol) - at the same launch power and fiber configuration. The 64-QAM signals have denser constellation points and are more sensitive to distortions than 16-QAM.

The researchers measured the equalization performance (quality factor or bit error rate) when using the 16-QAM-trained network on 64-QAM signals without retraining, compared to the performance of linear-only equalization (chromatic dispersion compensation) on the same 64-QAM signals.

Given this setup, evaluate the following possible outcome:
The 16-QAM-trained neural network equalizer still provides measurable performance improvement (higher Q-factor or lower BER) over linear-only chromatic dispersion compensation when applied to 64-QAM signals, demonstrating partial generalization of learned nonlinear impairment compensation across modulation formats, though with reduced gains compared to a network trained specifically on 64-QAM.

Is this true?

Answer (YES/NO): YES